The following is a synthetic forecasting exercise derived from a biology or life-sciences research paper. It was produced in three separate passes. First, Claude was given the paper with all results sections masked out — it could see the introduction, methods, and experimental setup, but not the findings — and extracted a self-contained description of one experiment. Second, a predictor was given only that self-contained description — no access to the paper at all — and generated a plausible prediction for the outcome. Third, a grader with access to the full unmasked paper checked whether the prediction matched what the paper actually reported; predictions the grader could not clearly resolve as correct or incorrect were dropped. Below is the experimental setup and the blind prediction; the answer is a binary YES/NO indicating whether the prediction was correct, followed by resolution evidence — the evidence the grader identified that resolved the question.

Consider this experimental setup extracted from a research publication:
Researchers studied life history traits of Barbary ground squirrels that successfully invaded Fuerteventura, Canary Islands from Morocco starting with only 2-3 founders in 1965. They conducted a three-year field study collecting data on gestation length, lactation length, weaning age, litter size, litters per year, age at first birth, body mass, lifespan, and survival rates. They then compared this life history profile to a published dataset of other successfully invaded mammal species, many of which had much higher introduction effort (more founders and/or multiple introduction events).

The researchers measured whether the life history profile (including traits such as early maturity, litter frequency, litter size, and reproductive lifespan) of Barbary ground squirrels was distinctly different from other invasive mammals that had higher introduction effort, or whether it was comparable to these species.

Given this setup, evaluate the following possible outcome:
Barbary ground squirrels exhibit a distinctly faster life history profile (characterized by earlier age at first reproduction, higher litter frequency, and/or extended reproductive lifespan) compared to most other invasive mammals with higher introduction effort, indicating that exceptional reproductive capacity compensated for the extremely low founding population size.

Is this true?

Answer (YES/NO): NO